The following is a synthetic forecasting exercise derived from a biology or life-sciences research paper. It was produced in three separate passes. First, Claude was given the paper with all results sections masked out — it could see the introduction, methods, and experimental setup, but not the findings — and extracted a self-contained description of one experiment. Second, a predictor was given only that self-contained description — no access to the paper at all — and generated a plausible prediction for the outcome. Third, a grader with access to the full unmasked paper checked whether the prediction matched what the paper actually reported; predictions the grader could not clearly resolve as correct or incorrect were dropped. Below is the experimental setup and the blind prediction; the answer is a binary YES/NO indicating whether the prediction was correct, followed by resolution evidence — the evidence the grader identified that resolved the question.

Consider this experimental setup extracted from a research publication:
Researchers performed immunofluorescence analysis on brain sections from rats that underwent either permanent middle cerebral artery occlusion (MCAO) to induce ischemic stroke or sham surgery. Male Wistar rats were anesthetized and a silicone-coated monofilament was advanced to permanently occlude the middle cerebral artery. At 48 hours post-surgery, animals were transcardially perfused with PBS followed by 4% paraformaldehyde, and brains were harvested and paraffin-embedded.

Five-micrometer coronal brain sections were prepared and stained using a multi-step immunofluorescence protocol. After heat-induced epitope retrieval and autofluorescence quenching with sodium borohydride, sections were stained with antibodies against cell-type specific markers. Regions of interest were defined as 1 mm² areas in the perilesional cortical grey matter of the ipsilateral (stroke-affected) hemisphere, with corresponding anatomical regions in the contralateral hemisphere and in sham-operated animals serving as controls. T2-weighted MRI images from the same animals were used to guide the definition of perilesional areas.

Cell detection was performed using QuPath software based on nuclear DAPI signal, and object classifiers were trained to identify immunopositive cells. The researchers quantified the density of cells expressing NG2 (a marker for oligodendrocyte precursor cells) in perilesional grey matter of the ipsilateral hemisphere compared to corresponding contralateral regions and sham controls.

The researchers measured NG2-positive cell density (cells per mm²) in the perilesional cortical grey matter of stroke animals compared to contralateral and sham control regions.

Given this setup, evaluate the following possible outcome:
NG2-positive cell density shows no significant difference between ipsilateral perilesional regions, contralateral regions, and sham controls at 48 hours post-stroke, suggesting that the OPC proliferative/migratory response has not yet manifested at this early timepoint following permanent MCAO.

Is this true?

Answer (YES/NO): NO